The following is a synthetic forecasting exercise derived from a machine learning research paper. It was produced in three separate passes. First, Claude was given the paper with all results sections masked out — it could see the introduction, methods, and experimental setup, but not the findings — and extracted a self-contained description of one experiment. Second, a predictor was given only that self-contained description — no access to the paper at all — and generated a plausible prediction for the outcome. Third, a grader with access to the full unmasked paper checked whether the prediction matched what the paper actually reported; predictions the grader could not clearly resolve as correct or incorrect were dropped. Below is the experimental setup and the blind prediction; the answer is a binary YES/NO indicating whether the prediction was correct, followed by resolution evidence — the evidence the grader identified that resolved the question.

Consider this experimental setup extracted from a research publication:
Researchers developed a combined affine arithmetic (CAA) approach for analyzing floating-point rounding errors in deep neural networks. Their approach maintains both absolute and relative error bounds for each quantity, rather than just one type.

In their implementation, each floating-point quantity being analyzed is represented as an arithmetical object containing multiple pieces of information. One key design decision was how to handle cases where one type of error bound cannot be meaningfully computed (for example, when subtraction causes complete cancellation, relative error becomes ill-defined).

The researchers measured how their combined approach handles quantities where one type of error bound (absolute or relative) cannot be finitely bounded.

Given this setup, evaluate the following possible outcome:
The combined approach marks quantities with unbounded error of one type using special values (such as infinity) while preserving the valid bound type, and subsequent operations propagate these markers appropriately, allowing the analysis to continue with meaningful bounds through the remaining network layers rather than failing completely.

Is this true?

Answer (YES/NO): YES